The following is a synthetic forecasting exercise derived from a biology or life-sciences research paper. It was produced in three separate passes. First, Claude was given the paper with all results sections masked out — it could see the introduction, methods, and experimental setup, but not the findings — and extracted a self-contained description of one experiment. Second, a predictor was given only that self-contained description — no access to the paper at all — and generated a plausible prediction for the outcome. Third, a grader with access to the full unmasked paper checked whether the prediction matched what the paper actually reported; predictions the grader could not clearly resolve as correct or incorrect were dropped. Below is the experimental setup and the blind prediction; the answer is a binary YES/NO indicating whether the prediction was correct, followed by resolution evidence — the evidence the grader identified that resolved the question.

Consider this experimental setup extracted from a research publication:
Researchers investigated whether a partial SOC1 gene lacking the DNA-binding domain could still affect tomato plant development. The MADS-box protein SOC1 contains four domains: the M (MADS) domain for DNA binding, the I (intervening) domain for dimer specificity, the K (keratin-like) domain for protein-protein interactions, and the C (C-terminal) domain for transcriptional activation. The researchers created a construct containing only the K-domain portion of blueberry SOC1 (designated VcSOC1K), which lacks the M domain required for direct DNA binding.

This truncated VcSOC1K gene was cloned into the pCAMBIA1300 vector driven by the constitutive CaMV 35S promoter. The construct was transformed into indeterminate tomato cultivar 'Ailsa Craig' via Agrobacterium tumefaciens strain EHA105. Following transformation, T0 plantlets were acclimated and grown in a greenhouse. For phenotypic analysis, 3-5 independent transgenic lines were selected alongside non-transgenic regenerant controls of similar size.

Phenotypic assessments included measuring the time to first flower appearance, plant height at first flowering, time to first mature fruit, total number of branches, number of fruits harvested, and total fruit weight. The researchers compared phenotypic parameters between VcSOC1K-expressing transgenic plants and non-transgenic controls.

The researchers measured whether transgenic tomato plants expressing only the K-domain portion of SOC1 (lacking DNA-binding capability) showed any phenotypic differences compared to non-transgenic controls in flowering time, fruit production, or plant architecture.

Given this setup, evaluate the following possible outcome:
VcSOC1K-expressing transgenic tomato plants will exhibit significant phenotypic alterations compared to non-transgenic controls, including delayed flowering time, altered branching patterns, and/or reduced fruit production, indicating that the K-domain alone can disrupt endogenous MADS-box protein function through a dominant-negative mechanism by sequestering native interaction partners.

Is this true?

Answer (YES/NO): NO